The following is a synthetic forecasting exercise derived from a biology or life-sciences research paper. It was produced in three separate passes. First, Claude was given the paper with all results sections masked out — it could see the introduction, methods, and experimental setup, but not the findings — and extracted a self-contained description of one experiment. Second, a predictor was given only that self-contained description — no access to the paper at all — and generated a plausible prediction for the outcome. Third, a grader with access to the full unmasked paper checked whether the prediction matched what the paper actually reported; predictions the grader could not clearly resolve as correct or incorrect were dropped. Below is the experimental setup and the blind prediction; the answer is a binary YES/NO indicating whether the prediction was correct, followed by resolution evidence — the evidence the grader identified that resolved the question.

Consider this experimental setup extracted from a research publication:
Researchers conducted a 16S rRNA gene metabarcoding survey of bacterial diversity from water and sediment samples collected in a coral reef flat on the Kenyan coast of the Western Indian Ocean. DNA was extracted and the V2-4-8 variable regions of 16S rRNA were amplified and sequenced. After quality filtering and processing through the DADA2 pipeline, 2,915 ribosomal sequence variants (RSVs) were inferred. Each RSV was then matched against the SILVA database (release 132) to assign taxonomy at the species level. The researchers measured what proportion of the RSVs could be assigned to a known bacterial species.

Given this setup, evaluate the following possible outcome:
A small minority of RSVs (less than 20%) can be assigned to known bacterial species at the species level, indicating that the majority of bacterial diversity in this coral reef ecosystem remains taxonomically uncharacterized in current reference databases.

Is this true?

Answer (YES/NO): YES